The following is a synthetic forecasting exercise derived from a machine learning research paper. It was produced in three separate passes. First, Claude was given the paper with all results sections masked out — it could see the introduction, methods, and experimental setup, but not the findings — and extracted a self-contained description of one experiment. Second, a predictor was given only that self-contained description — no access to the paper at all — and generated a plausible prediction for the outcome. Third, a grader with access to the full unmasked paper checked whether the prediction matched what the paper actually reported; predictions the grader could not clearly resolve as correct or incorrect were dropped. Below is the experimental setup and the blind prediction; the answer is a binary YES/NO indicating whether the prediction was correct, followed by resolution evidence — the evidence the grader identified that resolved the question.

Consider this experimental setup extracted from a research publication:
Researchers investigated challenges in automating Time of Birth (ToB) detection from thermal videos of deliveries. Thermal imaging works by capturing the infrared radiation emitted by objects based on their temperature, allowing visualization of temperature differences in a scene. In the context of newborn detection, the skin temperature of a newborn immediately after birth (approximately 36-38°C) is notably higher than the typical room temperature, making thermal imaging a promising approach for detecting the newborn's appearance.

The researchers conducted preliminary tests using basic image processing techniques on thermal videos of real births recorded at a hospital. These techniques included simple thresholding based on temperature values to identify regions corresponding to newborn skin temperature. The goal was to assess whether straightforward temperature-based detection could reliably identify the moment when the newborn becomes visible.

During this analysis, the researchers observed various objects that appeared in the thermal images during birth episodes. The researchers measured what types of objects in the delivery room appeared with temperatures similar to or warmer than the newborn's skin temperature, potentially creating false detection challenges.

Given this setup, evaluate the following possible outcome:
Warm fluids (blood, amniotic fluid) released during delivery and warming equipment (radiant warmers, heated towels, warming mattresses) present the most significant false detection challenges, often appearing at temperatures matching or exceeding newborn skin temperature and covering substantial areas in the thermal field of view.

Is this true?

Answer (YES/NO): NO